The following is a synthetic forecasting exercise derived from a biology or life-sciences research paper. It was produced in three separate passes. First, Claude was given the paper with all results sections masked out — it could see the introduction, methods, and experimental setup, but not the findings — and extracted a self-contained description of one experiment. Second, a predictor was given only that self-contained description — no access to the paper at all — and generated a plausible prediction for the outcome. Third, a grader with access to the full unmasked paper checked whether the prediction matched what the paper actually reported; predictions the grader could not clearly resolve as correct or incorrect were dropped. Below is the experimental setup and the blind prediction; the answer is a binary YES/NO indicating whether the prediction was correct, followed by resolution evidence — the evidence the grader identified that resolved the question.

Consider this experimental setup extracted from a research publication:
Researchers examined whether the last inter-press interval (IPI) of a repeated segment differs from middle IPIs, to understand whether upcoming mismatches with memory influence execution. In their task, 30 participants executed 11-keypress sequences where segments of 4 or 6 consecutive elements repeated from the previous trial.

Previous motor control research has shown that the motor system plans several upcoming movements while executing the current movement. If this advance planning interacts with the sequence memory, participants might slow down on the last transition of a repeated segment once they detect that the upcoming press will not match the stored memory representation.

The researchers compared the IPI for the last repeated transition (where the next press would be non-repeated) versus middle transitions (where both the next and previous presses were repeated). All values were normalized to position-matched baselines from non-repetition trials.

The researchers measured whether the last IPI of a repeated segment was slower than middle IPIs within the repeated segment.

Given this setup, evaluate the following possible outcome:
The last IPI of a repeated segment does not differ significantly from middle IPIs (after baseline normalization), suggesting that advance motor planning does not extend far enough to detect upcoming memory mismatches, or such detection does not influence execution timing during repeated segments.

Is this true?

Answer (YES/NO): YES